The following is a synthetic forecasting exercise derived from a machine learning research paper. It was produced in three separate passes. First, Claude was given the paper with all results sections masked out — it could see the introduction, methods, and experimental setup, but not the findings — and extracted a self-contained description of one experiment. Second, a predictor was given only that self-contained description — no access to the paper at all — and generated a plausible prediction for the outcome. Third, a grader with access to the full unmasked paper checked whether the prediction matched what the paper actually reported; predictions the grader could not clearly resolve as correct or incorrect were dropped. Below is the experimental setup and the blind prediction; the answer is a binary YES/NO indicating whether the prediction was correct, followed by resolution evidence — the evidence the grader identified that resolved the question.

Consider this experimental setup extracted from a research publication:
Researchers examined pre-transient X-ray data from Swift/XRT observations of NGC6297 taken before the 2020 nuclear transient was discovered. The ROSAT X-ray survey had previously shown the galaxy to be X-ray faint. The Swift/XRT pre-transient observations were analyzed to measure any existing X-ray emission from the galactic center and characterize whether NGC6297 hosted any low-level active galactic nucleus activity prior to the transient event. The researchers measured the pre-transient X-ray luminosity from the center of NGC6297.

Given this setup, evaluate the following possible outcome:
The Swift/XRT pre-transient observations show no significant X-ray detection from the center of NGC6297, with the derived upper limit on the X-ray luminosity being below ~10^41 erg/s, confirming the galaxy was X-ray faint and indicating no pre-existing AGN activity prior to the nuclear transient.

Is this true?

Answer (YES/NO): NO